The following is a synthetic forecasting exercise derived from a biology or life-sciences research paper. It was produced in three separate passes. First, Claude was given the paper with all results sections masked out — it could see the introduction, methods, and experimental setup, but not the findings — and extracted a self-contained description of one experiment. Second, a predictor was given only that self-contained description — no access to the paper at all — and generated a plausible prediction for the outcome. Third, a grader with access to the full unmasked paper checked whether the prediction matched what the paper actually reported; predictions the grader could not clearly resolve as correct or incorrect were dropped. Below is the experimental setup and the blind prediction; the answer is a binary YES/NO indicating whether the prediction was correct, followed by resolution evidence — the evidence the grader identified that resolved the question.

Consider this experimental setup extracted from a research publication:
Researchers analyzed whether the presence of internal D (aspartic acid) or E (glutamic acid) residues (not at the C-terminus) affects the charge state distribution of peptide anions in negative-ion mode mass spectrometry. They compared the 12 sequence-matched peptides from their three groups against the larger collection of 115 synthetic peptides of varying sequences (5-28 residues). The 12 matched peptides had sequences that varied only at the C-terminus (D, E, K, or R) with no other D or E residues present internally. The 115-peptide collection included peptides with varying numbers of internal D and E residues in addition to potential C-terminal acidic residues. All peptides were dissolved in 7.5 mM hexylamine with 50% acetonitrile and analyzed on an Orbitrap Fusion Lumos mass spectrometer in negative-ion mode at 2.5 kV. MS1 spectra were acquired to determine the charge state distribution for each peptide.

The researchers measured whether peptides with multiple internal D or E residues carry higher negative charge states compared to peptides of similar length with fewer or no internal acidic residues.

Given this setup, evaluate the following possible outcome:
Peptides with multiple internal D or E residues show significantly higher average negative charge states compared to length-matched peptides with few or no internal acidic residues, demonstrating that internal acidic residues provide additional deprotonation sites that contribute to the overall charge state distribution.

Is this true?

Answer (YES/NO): YES